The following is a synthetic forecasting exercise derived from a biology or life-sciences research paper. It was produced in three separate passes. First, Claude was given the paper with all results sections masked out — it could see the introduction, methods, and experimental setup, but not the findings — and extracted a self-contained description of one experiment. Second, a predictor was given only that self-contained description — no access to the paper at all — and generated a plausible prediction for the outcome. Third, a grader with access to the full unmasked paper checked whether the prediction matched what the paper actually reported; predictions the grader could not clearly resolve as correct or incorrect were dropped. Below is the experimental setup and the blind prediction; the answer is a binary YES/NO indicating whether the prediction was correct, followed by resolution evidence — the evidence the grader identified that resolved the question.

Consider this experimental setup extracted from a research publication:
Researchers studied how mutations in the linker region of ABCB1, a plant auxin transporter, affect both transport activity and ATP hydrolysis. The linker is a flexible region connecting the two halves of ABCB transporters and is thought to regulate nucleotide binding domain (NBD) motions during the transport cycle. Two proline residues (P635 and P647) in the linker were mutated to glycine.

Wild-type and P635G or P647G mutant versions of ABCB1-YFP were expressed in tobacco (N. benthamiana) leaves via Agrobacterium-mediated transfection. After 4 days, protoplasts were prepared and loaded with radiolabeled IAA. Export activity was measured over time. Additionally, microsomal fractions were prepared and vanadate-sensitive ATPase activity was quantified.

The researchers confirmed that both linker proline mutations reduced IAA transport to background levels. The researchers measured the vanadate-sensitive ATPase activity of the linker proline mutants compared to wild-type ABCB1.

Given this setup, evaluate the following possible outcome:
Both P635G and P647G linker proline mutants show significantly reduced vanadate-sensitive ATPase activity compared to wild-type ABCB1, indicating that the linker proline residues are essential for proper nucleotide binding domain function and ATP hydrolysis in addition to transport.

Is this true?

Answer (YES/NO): YES